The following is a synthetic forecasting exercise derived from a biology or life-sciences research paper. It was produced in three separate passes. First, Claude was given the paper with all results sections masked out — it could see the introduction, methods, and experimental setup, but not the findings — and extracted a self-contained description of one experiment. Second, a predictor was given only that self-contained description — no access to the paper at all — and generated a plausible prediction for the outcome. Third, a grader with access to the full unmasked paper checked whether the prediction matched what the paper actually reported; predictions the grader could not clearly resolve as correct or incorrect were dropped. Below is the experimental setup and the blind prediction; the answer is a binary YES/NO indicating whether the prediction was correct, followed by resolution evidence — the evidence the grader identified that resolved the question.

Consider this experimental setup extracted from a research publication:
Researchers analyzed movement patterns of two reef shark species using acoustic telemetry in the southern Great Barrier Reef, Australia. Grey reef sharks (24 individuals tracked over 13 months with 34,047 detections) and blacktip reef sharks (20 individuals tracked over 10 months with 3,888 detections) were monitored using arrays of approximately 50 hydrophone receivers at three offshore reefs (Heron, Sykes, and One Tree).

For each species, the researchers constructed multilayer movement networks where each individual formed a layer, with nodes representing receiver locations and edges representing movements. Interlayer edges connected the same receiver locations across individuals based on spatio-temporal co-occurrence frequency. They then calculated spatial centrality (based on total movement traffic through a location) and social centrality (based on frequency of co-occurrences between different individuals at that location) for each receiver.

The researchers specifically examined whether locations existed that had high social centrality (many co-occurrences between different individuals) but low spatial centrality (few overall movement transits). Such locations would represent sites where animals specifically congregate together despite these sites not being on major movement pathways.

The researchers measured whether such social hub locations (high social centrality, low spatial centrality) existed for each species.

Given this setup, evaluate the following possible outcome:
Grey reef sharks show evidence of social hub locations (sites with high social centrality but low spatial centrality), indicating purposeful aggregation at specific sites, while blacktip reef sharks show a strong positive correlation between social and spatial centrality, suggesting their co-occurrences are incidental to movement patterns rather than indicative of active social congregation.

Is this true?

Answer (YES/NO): NO